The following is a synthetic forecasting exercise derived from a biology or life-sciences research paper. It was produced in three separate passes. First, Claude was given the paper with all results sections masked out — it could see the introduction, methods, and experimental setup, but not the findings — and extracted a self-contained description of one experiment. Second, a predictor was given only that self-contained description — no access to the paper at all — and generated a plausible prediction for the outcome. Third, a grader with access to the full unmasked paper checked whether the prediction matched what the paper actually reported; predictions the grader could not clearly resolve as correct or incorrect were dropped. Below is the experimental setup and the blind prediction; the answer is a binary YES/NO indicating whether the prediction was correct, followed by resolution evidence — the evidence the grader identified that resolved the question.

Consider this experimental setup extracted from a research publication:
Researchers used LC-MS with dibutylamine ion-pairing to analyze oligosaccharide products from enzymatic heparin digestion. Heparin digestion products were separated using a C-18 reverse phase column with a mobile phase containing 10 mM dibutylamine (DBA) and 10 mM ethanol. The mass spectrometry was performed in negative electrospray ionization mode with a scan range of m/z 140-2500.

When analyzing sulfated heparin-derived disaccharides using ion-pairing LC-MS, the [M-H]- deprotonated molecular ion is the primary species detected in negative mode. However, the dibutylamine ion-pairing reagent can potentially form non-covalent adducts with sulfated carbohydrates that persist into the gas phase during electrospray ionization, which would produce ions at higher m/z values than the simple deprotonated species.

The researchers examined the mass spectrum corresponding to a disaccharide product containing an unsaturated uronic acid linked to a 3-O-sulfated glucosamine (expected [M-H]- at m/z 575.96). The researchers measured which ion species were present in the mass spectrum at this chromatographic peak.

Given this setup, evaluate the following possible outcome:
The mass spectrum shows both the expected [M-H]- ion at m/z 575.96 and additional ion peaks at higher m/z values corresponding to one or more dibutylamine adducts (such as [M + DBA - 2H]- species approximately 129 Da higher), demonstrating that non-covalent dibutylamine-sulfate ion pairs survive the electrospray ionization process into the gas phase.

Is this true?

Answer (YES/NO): YES